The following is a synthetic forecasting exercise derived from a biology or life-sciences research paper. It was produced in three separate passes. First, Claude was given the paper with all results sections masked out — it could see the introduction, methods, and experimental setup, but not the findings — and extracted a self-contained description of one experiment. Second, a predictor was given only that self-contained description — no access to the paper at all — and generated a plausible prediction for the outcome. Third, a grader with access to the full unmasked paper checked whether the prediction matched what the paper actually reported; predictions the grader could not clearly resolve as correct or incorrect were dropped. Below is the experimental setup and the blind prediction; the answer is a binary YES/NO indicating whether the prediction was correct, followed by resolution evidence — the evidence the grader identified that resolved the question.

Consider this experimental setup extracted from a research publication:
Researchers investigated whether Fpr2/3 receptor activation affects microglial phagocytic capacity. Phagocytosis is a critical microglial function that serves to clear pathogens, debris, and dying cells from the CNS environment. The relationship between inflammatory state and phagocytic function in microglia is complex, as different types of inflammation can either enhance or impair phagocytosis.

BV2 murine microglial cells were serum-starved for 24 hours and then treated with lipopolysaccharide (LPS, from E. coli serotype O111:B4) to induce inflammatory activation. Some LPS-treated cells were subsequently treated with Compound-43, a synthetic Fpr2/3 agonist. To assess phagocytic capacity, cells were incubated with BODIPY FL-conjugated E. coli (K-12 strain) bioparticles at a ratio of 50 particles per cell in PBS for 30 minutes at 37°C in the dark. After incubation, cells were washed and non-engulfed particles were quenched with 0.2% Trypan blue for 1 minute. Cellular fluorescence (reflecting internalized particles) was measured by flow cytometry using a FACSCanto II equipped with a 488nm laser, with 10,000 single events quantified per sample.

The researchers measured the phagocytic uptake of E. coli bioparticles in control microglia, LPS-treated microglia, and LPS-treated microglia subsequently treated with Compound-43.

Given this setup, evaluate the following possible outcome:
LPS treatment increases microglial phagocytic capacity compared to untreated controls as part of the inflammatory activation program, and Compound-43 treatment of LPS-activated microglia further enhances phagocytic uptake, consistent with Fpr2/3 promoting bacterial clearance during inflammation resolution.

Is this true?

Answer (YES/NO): NO